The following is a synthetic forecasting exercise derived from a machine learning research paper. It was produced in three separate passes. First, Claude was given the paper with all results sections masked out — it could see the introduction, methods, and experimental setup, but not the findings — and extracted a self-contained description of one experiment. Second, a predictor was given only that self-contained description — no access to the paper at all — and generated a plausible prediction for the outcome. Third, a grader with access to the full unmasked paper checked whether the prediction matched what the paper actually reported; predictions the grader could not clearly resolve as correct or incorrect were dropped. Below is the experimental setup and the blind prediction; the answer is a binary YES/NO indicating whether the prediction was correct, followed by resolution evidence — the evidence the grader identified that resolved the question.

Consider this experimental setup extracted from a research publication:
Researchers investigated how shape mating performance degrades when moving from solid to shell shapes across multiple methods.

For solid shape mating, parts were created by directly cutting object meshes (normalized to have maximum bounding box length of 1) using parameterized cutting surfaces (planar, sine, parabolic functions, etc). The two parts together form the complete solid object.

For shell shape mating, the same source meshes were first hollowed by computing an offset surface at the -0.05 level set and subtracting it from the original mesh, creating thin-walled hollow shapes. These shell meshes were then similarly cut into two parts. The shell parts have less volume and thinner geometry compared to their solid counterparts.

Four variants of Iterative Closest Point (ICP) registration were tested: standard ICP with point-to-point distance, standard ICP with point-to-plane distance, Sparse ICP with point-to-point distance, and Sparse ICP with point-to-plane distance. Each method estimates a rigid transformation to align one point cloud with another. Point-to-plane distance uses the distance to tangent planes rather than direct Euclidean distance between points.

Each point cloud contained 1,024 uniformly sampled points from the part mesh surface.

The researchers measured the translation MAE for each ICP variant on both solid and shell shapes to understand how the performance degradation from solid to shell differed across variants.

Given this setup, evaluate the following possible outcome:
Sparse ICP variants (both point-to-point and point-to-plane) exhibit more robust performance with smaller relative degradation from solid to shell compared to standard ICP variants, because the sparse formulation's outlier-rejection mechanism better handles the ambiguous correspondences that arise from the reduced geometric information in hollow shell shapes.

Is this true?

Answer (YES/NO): NO